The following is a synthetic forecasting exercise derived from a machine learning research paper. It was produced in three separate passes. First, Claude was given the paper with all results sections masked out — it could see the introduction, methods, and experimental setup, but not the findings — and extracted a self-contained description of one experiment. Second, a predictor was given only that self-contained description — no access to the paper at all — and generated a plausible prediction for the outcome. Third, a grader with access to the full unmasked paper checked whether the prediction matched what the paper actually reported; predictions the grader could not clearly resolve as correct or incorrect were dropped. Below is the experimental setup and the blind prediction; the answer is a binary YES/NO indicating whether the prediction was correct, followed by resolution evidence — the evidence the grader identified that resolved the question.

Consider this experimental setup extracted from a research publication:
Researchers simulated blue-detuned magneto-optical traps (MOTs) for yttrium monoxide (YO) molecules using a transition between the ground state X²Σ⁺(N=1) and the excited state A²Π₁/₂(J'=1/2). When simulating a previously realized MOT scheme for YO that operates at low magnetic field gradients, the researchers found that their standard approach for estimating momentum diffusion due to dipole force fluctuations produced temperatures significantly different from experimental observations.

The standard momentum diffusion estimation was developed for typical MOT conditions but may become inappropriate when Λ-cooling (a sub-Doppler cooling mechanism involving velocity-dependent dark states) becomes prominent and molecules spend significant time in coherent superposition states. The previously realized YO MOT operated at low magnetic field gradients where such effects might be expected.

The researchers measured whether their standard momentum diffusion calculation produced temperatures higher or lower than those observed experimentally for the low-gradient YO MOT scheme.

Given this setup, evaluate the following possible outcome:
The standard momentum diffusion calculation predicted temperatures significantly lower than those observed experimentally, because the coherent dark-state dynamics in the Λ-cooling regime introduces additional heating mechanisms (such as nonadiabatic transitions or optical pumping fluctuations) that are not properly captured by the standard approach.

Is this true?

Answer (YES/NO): NO